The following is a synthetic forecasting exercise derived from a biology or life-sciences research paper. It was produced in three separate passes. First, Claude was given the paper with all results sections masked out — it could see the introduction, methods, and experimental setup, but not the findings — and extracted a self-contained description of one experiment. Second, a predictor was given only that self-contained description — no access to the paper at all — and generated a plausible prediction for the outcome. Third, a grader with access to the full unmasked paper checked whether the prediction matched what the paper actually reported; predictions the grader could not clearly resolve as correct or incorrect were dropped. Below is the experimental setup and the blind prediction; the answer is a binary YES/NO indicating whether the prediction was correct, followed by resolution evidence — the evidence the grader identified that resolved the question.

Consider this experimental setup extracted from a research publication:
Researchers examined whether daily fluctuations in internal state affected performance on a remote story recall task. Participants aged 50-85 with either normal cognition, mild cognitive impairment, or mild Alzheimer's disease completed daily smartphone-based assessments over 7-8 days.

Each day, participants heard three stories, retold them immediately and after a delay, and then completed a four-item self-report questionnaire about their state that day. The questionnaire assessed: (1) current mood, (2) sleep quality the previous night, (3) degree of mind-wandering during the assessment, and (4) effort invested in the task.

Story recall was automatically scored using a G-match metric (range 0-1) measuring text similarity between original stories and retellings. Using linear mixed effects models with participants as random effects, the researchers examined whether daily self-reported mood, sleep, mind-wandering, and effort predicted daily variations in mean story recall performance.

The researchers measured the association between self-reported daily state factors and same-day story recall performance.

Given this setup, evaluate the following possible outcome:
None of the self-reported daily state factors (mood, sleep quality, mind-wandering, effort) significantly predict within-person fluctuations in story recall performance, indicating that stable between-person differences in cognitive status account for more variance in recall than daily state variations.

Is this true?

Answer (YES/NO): NO